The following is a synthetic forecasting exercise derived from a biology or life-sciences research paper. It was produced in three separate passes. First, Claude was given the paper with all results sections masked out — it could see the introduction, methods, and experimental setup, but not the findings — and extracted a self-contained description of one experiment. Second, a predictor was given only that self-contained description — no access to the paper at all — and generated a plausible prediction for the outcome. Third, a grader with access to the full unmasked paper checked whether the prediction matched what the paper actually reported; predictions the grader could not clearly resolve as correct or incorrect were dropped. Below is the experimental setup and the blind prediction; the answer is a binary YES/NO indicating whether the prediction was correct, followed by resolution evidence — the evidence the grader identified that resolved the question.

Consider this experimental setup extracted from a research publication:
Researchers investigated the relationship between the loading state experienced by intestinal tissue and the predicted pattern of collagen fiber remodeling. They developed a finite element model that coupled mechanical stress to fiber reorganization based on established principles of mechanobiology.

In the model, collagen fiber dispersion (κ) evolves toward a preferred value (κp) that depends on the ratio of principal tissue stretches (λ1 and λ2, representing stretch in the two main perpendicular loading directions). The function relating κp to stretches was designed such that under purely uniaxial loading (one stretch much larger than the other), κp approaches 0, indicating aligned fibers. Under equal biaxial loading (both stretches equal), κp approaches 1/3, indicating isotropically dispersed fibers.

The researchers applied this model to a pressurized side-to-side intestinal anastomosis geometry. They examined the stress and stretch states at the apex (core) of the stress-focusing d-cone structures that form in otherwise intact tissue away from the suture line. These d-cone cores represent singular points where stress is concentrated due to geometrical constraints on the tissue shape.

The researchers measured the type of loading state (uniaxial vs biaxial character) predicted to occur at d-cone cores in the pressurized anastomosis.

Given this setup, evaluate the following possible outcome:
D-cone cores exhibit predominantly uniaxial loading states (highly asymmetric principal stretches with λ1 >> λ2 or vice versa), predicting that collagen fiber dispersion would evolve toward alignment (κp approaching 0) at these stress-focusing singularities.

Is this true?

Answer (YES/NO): NO